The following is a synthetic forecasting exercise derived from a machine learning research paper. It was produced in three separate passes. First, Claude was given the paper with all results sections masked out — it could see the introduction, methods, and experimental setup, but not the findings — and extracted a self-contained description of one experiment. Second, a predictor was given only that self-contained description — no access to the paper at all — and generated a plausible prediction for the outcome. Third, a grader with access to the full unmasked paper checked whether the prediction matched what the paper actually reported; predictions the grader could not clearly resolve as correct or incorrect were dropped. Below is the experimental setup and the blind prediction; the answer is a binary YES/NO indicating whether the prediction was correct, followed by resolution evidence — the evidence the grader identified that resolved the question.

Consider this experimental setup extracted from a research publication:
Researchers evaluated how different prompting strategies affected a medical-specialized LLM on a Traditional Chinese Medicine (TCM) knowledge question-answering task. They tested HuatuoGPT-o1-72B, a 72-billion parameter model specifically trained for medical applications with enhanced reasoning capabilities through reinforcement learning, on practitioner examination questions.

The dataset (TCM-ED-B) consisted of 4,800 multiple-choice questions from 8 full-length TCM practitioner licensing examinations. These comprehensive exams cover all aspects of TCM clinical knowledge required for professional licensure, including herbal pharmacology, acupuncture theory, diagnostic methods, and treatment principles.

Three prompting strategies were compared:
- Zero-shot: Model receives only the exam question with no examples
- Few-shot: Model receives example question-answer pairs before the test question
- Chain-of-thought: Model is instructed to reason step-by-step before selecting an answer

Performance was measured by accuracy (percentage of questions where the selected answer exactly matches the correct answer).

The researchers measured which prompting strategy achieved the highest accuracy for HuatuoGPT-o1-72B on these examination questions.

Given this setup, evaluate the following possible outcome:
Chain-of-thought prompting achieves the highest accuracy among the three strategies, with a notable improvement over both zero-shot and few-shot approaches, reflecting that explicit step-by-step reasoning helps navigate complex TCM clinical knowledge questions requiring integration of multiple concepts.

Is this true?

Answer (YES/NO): NO